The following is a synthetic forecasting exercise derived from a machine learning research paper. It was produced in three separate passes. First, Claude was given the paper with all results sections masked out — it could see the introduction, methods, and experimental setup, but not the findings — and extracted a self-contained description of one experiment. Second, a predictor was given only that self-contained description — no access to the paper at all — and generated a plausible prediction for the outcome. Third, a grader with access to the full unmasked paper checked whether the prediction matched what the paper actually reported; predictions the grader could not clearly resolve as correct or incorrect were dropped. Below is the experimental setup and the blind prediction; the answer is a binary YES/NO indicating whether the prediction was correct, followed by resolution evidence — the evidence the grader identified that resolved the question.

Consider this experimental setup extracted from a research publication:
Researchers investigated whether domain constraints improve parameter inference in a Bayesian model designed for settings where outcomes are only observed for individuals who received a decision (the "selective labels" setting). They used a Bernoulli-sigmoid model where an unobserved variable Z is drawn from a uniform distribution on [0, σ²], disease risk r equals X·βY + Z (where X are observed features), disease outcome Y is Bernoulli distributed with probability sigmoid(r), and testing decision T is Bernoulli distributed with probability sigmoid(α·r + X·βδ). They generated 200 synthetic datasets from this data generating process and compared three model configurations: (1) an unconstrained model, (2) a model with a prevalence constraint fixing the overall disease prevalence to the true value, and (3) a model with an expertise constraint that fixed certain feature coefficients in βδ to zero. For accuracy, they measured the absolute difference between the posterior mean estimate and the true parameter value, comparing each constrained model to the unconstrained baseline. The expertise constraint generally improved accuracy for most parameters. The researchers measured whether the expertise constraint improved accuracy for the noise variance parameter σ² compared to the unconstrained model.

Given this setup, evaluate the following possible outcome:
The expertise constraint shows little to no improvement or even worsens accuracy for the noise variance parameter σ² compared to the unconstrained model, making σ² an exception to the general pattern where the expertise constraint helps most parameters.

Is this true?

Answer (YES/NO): YES